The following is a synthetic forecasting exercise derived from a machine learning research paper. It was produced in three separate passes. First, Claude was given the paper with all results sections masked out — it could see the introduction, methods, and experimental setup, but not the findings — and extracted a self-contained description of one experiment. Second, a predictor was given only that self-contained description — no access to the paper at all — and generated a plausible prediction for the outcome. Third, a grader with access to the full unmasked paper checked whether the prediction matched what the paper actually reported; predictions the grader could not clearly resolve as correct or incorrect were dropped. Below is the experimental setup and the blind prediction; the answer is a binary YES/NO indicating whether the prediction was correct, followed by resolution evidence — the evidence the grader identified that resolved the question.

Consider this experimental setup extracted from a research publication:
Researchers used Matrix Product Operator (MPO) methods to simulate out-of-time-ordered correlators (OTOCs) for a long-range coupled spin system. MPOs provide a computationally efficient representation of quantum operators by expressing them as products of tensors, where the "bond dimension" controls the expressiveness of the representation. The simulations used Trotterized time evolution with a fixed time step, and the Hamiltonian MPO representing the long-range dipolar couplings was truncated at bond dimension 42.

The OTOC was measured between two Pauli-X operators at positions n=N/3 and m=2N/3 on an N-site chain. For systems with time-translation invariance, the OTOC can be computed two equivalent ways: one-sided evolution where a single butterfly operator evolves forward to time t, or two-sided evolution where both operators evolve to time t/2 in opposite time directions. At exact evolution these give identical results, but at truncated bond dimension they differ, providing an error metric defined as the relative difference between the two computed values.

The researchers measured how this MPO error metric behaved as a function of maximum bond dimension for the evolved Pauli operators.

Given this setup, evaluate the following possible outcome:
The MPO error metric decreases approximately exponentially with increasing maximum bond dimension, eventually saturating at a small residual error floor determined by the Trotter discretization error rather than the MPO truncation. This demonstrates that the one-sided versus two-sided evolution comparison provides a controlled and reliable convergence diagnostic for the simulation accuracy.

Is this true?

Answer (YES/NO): NO